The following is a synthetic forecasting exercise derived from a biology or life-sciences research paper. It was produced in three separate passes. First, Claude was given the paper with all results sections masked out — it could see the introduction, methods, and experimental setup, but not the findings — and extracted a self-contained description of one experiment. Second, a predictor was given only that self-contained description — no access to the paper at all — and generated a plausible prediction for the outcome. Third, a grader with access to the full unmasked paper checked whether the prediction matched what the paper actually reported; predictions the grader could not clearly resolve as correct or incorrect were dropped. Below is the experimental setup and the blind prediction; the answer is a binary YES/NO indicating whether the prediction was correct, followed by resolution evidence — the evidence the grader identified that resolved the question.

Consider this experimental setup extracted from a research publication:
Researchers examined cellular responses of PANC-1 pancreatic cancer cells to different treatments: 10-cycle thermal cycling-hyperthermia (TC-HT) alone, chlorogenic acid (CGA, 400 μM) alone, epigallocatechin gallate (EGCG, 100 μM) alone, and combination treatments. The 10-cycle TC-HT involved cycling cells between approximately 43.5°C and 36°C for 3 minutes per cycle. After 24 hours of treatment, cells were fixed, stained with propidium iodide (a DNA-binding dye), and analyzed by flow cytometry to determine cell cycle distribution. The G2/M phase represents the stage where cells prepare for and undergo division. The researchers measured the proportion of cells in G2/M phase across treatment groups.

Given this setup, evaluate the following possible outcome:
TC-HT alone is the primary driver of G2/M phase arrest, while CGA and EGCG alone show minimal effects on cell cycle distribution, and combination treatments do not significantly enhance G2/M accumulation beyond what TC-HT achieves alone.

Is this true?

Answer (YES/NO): NO